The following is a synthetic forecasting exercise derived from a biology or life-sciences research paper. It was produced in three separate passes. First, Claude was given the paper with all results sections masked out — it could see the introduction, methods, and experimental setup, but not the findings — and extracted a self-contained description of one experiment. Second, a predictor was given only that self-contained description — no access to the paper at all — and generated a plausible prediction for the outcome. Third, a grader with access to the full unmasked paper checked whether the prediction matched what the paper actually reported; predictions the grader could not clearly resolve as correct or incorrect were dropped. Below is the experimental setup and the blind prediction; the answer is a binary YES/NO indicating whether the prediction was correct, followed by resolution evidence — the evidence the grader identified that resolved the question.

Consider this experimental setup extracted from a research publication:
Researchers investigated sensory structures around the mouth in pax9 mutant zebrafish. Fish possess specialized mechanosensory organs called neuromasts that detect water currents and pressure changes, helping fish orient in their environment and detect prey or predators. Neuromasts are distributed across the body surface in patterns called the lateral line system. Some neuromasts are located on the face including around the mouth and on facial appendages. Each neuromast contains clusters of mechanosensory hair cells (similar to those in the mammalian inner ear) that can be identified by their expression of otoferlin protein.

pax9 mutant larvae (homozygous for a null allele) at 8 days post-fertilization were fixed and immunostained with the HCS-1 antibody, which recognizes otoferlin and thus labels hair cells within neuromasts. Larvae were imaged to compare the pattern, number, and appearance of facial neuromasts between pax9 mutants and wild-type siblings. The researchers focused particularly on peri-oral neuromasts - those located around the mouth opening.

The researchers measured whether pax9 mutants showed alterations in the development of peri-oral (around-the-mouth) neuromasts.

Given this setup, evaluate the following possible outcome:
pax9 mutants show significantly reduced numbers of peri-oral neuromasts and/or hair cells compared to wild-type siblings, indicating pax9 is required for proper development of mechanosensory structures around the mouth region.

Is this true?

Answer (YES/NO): NO